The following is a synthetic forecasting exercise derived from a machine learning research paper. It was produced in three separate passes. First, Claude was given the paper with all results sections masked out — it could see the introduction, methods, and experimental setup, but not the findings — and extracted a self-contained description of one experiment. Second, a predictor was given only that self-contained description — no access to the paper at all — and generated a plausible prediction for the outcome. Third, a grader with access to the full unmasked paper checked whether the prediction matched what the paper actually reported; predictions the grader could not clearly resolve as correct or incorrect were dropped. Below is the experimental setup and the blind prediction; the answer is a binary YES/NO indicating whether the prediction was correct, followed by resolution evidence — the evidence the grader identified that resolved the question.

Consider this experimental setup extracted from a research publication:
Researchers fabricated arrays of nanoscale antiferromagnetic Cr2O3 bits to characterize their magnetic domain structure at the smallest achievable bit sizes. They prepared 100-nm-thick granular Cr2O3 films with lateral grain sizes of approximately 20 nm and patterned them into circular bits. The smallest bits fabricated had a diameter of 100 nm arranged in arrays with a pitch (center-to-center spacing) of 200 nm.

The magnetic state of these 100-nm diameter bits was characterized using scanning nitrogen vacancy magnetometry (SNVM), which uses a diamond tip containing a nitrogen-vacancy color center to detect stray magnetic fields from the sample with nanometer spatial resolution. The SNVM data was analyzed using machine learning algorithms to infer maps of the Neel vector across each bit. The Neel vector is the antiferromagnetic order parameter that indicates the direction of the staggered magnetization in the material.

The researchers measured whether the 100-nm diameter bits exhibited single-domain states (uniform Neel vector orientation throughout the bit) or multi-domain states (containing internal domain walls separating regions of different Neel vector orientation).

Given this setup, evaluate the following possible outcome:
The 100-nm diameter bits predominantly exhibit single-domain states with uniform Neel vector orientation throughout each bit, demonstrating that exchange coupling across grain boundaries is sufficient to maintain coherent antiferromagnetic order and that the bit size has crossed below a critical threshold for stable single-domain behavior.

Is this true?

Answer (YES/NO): YES